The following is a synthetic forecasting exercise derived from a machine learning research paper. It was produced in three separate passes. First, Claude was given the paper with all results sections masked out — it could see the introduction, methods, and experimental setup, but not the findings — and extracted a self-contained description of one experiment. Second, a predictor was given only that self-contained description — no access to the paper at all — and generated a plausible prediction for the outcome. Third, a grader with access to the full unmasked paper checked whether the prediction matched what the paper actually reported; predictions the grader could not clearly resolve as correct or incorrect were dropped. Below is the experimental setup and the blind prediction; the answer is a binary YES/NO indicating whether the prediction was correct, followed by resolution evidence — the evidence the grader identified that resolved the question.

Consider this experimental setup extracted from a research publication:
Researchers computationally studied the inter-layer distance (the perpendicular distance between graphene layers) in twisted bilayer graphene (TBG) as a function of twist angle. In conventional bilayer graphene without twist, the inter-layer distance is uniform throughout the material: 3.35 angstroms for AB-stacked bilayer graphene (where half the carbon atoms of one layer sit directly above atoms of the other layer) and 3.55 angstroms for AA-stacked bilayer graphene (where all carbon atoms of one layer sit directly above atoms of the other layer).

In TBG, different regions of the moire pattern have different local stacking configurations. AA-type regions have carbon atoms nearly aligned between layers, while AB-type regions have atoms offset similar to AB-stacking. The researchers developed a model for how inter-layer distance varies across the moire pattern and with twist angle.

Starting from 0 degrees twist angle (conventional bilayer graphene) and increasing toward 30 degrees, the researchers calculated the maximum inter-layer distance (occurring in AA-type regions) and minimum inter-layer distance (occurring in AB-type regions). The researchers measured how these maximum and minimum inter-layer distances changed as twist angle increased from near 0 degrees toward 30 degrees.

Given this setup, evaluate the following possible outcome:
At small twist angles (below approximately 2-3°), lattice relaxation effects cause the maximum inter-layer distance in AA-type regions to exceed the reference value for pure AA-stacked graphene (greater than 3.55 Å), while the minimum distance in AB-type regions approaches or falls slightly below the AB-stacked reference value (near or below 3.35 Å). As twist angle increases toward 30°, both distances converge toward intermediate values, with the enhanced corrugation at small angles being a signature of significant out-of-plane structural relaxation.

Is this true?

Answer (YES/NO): NO